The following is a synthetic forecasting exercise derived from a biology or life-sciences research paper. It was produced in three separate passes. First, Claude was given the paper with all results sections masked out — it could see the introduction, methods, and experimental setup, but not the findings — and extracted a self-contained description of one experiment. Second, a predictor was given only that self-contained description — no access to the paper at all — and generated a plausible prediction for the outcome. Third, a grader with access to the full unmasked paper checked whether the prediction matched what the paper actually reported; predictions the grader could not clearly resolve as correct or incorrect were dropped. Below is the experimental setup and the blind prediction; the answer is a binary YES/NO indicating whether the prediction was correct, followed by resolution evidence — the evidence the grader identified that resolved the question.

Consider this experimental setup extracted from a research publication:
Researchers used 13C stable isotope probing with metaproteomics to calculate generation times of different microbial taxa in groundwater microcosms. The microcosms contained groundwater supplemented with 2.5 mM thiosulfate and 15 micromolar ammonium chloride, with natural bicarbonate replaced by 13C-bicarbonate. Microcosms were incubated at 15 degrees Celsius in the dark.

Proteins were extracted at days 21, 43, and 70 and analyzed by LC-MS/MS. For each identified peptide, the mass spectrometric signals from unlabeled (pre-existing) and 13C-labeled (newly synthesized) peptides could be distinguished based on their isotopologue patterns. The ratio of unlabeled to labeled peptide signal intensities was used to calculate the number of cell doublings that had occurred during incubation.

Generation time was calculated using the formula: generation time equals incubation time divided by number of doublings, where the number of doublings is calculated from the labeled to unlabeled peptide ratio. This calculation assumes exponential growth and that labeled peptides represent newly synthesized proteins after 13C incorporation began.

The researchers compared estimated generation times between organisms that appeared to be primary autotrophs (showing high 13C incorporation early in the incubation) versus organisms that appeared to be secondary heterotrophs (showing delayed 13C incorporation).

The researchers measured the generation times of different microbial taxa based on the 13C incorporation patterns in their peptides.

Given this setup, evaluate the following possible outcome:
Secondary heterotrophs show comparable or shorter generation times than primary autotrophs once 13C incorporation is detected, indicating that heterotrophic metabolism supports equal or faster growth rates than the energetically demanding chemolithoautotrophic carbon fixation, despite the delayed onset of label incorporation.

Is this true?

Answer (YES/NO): NO